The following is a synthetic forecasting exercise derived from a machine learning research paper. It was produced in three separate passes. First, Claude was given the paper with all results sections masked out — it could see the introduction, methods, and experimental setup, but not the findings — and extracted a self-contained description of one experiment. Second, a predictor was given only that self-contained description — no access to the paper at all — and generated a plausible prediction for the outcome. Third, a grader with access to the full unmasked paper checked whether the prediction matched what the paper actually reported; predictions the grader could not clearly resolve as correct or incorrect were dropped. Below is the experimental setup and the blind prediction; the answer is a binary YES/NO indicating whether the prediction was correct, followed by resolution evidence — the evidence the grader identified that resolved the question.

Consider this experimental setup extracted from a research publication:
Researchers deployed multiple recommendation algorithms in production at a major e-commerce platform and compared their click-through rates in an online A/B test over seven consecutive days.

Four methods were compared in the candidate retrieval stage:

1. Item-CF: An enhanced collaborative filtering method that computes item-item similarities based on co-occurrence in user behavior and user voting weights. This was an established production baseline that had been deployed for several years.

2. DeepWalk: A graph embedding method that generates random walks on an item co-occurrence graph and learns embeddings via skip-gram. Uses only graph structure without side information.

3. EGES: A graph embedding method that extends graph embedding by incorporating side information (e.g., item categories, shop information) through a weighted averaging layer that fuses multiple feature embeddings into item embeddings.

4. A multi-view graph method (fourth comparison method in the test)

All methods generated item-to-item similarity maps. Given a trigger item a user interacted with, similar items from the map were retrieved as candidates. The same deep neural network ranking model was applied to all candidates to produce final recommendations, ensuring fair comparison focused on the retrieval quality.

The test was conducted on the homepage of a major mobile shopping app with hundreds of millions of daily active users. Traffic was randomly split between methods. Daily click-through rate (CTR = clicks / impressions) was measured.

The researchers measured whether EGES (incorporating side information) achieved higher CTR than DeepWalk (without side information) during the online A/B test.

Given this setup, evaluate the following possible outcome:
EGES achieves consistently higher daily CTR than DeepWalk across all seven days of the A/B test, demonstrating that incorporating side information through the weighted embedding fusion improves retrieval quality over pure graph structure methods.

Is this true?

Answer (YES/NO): YES